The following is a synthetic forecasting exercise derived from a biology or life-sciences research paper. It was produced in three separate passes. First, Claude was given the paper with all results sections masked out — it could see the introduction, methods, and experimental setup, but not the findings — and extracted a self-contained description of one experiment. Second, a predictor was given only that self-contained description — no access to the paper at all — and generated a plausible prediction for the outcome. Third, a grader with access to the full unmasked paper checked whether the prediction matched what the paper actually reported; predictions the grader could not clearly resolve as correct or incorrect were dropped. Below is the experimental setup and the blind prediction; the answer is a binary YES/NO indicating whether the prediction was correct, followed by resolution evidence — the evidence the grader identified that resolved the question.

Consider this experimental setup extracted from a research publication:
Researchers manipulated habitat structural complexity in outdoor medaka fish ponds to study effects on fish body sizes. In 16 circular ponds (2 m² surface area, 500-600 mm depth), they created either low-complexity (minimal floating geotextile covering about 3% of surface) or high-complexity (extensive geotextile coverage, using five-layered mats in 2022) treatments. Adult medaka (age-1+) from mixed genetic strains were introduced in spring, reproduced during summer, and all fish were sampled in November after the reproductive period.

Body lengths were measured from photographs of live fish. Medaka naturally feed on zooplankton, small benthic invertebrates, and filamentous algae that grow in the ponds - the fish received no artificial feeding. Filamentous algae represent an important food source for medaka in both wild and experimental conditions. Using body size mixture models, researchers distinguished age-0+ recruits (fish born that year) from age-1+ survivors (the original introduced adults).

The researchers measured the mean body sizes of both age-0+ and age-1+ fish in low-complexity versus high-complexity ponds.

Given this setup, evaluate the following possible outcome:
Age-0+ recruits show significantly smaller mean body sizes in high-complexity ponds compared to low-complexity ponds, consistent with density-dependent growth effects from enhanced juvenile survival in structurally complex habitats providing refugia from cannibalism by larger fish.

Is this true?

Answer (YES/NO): YES